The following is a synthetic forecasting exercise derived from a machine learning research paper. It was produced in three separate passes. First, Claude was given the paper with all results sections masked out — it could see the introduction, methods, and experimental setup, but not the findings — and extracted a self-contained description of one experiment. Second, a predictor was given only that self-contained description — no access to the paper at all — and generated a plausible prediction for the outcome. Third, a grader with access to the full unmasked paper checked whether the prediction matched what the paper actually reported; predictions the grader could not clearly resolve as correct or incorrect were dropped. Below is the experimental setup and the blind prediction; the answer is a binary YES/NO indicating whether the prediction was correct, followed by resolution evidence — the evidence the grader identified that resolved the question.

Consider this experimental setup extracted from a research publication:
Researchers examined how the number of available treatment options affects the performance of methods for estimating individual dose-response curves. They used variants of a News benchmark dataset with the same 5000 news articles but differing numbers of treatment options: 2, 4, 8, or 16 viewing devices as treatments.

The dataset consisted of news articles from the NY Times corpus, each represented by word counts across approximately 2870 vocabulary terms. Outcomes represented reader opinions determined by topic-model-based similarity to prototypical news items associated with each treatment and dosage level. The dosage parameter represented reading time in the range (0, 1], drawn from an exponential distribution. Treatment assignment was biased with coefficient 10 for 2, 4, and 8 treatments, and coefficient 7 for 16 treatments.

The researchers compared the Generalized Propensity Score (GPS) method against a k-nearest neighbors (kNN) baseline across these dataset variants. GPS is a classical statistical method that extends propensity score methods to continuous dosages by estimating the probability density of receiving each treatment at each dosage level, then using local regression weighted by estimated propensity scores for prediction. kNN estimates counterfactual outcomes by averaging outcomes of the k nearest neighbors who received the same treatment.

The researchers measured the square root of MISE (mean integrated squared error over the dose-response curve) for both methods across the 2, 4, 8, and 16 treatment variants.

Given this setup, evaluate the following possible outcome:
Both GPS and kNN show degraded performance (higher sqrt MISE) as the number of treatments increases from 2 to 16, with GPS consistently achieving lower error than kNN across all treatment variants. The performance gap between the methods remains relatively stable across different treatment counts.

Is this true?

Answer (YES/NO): NO